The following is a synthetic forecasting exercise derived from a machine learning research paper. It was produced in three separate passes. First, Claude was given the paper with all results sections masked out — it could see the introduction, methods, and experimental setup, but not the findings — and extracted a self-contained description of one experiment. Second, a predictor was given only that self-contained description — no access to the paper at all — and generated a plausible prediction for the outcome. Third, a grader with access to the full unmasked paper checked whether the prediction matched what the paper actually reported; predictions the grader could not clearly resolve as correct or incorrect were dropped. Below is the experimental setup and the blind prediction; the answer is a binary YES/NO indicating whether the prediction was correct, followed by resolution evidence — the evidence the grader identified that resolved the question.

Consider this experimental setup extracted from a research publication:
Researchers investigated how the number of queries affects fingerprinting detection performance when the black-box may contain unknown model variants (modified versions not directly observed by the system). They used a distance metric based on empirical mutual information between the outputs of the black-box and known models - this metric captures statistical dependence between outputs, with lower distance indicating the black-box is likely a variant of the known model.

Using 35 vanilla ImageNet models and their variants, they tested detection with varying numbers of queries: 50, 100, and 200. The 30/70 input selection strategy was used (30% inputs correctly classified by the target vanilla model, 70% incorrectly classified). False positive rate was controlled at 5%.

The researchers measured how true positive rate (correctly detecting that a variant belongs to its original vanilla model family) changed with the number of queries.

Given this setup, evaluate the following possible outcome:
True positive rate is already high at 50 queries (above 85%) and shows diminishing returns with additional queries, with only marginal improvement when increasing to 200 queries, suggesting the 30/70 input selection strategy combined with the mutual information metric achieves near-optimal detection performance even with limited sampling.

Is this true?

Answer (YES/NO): NO